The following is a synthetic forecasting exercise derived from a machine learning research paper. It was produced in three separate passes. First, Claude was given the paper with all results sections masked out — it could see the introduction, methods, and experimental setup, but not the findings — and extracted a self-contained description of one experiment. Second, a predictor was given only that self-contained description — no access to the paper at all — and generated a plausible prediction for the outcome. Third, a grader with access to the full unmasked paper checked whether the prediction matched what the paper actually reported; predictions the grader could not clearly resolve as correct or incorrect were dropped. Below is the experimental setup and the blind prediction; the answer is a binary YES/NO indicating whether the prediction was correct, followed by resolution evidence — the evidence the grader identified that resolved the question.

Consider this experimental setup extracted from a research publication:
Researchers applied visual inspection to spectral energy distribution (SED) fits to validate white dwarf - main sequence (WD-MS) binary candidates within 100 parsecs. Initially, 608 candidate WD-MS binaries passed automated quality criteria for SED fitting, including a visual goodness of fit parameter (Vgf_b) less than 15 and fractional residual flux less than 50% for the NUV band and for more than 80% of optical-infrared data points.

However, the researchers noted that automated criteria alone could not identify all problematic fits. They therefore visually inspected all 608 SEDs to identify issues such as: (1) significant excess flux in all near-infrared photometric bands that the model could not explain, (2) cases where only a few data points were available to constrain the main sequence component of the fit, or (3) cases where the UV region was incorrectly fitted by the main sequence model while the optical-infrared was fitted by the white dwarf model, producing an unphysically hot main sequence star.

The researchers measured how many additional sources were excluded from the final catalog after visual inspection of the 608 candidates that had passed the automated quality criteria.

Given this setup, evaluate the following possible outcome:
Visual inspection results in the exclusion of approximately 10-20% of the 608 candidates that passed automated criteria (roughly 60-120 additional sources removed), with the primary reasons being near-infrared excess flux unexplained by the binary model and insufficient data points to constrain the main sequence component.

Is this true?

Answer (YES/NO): NO